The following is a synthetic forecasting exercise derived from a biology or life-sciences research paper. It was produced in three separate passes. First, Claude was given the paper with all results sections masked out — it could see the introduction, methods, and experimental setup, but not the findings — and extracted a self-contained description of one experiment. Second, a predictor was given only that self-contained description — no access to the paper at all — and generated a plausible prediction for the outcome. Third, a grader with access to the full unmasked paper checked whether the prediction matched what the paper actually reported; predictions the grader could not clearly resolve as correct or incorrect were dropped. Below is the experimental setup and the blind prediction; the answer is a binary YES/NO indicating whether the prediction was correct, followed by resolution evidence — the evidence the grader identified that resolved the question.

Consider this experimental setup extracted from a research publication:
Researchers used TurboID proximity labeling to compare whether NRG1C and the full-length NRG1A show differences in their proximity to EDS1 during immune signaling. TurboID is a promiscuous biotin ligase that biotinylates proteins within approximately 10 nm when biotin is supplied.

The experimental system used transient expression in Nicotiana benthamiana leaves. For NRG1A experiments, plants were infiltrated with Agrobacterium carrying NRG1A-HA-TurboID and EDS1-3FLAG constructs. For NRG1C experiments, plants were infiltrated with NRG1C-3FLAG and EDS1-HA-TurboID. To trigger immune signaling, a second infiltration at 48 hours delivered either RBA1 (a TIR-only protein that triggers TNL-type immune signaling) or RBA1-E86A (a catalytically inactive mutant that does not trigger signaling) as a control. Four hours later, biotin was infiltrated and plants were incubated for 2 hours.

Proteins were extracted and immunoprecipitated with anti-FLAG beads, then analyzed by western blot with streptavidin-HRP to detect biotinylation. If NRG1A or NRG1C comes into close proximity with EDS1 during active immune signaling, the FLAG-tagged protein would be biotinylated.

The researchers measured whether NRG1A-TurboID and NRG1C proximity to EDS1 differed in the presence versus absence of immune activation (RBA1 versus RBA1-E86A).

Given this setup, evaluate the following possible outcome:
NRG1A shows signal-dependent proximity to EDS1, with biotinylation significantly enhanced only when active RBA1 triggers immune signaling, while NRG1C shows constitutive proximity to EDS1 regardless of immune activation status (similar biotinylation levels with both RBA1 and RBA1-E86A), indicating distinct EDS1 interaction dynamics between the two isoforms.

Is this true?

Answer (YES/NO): NO